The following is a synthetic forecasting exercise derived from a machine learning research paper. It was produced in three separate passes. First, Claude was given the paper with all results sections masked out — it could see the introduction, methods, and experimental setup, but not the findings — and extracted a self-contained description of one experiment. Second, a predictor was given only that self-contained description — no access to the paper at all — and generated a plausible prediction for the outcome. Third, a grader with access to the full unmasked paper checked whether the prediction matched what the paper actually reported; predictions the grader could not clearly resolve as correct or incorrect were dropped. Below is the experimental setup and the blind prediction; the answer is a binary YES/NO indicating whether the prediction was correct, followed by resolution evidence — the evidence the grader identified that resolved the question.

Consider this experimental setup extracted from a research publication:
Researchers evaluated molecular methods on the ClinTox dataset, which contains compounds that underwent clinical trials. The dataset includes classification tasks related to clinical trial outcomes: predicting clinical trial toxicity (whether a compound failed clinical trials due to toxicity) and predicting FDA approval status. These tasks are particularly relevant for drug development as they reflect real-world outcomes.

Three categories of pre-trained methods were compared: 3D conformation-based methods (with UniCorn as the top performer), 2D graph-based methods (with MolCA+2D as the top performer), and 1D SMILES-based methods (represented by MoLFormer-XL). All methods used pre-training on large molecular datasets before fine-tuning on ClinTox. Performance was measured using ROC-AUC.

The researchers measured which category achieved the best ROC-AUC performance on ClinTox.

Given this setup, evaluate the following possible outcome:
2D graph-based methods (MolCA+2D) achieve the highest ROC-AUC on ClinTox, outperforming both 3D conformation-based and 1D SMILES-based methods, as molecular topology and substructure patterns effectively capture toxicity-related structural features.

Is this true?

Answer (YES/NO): NO